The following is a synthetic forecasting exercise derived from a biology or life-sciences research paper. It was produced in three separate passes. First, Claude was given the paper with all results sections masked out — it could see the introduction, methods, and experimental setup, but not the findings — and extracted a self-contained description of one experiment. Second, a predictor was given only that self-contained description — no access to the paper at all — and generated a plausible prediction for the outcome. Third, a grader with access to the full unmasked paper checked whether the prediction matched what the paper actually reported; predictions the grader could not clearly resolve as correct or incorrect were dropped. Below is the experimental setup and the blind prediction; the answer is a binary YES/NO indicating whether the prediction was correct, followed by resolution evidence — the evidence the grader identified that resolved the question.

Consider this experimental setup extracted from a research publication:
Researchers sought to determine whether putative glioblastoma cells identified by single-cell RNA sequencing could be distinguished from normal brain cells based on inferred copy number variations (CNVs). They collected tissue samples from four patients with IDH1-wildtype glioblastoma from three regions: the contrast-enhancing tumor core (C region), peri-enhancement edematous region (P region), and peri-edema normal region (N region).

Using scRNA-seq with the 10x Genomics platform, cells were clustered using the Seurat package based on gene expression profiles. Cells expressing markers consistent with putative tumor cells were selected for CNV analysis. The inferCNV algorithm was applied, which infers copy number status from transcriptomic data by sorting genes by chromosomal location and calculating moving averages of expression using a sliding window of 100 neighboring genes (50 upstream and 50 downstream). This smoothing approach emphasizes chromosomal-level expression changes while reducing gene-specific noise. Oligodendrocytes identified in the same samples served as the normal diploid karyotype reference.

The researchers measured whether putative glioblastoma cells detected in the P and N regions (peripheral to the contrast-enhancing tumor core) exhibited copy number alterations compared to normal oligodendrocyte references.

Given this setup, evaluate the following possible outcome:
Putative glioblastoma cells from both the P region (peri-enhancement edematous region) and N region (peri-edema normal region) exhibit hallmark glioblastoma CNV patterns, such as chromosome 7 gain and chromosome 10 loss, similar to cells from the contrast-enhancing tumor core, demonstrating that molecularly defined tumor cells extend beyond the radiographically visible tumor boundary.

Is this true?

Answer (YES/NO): NO